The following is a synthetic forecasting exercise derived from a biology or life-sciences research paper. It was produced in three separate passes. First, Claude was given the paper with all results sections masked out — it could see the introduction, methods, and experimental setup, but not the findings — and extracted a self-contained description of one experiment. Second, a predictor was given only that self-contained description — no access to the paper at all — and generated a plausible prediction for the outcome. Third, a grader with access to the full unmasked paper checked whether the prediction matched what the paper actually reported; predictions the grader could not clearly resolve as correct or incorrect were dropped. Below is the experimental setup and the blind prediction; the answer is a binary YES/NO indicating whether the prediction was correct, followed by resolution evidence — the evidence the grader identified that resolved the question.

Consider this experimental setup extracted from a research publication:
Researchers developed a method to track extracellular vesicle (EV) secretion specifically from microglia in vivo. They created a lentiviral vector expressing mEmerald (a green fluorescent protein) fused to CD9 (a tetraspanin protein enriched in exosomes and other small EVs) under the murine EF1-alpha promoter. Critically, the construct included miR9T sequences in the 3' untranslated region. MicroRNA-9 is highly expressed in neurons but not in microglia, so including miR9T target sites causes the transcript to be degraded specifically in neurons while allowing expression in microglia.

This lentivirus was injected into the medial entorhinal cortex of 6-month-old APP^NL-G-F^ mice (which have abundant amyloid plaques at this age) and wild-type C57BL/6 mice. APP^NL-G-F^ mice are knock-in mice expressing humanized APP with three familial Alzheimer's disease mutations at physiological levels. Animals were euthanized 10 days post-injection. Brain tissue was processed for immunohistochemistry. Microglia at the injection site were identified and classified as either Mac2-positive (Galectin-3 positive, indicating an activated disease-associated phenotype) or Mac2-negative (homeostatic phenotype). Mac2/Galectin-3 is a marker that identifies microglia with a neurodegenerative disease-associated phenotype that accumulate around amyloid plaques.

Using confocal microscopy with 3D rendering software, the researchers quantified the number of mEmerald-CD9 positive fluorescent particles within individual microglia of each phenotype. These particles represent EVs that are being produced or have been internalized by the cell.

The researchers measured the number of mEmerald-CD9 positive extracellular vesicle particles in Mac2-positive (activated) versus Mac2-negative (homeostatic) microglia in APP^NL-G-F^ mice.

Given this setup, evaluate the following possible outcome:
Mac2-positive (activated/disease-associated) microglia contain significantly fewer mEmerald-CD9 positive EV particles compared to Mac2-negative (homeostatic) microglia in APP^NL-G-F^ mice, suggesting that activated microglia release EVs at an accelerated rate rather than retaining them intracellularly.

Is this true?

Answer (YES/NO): NO